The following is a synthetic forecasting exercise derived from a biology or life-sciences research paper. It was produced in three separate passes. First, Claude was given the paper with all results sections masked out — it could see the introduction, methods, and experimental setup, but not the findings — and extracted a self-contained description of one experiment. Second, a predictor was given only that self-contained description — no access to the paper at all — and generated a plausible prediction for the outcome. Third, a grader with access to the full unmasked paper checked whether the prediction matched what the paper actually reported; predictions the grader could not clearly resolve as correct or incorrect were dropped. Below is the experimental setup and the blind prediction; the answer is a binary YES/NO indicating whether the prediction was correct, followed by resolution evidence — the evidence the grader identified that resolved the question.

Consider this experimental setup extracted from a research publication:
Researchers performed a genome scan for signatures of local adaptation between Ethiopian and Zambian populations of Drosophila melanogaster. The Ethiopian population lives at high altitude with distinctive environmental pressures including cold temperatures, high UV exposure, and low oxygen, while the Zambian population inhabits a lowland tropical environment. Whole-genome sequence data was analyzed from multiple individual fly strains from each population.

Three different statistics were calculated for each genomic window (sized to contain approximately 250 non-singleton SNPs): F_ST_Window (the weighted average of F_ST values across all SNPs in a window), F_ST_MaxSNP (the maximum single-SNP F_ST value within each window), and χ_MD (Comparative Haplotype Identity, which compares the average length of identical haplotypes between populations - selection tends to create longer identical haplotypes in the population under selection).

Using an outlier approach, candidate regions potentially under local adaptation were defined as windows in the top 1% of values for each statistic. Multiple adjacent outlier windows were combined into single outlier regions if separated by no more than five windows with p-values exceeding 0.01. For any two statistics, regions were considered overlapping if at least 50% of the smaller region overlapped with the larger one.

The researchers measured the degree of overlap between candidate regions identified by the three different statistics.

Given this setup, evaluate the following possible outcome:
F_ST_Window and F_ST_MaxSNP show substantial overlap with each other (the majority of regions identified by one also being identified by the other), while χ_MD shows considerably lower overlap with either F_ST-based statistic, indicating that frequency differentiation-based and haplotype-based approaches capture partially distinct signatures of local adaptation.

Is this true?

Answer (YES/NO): NO